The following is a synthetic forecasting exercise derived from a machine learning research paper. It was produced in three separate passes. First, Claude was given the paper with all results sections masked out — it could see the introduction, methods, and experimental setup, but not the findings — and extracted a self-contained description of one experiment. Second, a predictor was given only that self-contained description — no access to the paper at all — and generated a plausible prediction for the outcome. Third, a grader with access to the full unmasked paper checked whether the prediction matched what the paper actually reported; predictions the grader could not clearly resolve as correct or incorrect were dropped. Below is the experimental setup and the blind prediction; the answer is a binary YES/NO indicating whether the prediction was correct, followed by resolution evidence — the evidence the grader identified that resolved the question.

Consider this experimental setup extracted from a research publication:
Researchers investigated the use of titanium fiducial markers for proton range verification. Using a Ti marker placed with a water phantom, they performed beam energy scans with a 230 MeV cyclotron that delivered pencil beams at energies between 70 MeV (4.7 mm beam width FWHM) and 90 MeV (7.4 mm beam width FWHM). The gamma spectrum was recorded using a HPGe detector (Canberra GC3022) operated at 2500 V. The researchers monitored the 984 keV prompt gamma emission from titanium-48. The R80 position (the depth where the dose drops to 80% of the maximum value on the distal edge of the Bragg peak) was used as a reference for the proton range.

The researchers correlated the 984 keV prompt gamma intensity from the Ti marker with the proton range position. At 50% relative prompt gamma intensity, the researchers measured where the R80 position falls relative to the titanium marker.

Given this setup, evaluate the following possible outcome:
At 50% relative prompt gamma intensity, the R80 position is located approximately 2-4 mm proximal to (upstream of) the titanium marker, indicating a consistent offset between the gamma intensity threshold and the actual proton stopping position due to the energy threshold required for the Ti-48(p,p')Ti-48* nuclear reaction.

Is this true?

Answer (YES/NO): NO